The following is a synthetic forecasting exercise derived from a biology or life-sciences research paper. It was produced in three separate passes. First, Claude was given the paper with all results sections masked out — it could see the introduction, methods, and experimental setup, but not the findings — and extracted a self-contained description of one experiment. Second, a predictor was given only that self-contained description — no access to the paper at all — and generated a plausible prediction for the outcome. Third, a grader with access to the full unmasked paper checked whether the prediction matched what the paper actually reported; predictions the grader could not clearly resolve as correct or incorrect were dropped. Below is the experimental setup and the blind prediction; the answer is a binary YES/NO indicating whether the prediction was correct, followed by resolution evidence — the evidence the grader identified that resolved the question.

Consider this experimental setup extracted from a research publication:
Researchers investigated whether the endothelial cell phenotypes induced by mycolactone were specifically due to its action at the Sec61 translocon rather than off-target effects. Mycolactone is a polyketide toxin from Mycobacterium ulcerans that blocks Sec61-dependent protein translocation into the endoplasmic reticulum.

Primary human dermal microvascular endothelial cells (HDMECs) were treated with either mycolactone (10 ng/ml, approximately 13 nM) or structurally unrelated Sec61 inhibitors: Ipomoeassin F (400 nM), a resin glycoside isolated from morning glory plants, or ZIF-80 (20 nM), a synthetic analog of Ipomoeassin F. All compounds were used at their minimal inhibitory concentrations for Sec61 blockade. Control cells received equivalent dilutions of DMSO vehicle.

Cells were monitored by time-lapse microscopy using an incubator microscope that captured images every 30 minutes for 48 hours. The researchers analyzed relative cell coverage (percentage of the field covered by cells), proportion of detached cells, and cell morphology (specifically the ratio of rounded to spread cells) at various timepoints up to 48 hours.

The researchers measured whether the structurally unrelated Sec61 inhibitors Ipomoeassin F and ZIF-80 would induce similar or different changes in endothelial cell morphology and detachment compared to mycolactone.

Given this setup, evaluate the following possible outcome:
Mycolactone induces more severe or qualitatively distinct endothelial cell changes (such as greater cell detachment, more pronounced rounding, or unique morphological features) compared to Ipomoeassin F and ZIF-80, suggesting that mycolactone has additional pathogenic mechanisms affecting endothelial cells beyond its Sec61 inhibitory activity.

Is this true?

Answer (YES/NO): NO